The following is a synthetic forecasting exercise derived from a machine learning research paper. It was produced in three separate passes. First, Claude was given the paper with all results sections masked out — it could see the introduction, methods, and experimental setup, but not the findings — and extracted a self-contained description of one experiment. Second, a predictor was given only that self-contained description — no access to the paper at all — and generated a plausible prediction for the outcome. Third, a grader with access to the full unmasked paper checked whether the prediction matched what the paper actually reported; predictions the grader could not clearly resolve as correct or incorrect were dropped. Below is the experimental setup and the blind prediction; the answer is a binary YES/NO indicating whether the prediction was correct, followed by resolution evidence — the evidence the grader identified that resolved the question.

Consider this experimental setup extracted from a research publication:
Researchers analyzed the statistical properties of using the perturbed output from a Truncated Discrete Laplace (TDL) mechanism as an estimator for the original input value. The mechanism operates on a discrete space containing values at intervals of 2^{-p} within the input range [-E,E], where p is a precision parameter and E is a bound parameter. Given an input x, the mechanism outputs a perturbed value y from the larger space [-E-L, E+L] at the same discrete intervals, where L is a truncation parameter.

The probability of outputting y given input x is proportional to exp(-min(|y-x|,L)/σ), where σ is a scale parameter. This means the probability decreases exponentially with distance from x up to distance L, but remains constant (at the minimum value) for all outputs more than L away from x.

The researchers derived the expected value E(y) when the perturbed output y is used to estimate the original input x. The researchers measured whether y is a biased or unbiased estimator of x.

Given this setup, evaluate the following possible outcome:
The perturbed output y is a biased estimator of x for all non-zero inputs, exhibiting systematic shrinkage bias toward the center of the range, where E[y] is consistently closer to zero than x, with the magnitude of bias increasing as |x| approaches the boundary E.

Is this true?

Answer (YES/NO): YES